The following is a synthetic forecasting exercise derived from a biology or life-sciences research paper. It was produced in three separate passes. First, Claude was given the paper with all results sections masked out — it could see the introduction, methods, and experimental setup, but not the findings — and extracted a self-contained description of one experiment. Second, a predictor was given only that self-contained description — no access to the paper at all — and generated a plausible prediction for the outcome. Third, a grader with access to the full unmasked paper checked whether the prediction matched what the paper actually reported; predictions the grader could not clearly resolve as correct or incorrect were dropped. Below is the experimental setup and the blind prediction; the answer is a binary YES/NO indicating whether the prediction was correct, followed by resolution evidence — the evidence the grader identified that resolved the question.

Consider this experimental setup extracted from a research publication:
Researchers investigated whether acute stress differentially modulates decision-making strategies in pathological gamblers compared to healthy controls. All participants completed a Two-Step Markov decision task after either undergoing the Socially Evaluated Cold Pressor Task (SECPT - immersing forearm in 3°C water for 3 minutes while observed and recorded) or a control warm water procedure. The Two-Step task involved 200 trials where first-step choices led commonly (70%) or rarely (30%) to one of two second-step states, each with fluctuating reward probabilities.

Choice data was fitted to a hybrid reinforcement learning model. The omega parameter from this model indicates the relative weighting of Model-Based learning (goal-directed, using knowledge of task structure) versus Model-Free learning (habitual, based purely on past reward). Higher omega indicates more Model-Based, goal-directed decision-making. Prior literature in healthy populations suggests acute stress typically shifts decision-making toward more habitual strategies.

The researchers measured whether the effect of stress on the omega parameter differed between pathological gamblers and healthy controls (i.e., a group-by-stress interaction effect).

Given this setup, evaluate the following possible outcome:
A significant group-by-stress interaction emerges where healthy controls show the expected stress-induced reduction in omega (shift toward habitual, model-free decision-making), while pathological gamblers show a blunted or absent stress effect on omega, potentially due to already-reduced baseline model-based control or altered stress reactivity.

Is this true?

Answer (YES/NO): YES